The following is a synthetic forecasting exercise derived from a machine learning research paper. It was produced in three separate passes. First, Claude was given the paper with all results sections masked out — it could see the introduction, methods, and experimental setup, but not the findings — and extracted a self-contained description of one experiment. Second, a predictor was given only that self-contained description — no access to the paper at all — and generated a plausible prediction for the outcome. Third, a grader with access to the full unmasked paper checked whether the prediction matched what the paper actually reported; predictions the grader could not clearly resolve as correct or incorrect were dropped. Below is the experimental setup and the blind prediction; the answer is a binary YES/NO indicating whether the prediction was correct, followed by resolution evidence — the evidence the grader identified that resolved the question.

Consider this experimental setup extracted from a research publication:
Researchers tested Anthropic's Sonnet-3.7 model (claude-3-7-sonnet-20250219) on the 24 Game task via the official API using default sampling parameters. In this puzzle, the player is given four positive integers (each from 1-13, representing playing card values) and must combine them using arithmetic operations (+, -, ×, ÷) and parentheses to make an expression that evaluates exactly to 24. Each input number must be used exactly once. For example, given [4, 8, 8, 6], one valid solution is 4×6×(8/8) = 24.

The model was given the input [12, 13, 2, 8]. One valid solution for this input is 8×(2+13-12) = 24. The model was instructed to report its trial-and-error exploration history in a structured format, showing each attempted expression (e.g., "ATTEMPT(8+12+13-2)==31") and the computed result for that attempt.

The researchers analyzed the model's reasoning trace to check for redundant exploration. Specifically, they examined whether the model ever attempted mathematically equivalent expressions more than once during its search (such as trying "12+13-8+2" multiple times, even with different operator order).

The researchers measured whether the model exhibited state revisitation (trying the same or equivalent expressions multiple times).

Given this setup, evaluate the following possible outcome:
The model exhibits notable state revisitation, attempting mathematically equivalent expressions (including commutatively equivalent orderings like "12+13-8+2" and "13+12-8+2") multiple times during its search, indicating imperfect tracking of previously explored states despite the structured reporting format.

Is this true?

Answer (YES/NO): YES